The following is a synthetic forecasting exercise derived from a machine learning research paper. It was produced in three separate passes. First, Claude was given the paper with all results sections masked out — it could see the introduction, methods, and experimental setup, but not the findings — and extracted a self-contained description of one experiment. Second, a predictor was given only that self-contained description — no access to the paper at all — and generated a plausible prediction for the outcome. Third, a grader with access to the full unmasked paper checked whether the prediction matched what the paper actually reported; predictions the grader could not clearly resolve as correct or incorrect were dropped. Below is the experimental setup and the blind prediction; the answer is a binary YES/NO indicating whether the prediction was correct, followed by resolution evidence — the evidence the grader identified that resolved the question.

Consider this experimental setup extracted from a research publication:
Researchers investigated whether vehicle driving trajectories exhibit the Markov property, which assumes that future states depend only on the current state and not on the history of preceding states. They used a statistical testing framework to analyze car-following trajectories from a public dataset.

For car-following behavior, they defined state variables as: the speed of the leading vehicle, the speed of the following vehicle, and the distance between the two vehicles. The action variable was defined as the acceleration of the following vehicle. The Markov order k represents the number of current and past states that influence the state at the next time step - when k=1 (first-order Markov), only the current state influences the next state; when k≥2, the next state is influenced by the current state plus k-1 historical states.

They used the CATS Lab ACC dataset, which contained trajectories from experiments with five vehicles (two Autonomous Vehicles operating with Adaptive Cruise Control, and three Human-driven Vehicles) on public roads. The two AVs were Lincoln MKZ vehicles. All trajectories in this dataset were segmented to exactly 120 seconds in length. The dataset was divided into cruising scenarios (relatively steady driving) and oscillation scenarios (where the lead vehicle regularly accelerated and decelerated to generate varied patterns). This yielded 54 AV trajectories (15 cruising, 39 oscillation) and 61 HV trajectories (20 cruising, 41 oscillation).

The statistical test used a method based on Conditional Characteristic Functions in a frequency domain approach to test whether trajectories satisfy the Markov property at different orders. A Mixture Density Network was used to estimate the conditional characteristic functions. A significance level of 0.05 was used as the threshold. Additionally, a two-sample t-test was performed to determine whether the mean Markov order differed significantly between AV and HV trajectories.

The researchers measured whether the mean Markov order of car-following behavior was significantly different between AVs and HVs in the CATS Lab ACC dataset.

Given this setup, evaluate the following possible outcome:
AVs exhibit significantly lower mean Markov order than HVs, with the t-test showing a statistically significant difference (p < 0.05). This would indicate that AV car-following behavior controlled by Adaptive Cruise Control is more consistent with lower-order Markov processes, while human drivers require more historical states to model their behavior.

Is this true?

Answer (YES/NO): YES